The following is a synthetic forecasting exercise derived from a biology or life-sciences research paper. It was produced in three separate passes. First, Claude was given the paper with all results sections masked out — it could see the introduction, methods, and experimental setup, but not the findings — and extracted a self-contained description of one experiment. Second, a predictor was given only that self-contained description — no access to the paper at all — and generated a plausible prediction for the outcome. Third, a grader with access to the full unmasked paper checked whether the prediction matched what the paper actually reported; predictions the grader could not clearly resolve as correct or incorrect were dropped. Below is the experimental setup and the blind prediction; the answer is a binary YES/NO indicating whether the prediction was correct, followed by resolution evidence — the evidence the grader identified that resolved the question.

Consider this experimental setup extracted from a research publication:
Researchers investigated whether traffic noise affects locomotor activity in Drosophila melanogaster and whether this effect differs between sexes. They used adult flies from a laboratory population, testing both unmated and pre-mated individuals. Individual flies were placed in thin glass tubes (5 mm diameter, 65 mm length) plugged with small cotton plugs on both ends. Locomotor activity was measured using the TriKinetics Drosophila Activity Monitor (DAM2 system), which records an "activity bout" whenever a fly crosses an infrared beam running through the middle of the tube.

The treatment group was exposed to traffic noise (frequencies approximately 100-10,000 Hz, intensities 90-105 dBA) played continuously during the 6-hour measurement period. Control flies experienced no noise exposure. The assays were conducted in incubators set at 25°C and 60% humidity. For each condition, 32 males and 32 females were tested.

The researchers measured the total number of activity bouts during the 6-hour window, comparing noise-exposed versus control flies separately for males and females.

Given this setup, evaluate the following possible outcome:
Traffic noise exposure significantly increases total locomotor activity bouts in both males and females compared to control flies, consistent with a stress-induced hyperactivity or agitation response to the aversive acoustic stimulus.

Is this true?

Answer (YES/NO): NO